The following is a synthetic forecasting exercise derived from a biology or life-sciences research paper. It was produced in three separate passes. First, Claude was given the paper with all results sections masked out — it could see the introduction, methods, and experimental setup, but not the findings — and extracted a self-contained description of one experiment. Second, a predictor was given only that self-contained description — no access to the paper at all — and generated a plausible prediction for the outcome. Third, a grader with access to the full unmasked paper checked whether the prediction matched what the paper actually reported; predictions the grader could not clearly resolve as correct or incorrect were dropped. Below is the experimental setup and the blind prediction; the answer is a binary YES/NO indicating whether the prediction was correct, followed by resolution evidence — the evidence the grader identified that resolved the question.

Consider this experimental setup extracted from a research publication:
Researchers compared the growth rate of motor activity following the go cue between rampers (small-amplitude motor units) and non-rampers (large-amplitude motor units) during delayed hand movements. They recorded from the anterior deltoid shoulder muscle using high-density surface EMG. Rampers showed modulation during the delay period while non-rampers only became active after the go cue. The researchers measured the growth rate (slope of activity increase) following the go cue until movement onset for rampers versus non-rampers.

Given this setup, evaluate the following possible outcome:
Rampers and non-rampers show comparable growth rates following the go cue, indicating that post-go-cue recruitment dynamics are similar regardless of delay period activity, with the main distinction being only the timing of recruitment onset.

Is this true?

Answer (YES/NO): NO